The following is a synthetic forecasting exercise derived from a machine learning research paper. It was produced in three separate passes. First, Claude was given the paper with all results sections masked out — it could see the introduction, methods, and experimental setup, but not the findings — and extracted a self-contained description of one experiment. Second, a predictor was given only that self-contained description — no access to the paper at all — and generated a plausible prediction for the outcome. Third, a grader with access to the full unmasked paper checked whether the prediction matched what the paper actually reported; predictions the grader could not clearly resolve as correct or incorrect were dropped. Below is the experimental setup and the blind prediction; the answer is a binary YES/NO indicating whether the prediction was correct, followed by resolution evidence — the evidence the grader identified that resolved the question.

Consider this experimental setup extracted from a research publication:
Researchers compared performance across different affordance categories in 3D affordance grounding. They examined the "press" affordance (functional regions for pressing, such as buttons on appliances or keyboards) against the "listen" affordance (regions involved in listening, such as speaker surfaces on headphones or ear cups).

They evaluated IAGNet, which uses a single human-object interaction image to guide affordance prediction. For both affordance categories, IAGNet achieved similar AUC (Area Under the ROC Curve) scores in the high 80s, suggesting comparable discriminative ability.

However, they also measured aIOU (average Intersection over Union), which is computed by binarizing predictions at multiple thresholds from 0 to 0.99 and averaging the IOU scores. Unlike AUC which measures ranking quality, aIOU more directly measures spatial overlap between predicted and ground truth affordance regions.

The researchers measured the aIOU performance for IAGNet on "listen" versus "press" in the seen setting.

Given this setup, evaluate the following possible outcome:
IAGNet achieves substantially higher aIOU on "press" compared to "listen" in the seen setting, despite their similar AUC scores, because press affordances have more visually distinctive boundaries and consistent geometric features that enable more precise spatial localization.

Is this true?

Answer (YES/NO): NO